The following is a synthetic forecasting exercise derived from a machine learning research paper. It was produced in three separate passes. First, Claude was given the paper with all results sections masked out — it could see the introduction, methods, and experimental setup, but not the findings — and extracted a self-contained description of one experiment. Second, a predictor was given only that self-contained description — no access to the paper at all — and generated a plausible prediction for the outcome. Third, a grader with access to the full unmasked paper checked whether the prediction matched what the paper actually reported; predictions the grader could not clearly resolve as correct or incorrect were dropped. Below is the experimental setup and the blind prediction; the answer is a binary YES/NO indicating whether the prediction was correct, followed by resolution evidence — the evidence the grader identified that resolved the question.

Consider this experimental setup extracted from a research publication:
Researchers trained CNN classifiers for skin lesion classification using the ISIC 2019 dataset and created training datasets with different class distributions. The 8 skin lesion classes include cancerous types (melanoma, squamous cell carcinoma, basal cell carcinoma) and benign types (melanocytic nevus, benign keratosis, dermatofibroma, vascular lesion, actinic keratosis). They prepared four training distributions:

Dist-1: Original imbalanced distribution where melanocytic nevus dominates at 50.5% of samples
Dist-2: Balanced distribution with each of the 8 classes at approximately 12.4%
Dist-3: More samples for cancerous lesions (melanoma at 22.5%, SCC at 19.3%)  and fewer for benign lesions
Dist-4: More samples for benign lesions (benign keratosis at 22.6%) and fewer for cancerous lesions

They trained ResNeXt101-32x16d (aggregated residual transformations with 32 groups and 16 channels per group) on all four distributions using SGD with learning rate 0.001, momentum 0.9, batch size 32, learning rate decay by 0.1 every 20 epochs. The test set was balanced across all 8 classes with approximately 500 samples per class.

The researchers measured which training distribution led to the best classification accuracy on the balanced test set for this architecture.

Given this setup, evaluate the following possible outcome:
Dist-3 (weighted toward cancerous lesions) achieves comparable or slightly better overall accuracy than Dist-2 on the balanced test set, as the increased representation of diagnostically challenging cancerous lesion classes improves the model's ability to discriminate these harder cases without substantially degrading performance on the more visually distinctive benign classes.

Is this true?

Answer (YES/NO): NO